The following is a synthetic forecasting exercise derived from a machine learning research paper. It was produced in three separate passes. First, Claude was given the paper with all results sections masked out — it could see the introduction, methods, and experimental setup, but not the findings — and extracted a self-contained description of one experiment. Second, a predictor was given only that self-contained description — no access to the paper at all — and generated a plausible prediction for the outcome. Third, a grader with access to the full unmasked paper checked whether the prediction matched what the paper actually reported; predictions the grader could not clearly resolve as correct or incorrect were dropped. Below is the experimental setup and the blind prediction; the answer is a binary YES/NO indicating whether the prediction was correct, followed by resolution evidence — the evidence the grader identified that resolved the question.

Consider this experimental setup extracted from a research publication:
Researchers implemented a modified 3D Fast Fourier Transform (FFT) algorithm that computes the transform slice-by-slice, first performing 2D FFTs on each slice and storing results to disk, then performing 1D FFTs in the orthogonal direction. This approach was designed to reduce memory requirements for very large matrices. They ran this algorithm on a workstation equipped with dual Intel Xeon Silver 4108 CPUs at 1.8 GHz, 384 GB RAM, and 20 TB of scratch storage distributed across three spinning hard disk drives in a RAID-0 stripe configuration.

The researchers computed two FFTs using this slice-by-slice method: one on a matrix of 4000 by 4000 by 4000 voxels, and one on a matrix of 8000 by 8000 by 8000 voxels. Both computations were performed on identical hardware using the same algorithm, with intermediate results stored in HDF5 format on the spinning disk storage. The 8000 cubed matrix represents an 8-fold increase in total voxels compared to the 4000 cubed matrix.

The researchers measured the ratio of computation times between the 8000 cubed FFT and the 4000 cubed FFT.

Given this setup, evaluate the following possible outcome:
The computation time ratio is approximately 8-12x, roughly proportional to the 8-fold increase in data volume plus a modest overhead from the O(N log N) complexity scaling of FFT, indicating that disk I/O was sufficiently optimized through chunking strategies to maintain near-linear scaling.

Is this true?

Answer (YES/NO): NO